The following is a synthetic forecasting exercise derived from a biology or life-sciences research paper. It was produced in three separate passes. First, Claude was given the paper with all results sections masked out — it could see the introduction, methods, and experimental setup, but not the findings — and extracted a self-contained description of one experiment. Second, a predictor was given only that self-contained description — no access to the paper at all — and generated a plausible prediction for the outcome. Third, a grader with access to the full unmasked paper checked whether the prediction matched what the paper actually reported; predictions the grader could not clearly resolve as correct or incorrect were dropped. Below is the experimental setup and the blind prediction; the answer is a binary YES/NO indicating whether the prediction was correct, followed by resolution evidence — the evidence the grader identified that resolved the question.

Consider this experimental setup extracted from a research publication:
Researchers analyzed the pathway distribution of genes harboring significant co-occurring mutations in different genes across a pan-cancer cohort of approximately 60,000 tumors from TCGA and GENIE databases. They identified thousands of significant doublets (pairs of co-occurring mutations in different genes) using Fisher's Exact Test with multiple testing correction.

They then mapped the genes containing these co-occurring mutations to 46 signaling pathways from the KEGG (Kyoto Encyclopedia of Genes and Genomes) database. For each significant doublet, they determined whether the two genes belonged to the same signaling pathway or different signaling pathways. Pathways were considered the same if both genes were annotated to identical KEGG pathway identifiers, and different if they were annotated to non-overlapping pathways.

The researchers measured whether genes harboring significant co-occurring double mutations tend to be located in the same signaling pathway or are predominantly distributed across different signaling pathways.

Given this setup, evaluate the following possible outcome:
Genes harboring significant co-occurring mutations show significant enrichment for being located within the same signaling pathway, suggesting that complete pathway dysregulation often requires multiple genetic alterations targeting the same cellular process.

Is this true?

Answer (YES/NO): NO